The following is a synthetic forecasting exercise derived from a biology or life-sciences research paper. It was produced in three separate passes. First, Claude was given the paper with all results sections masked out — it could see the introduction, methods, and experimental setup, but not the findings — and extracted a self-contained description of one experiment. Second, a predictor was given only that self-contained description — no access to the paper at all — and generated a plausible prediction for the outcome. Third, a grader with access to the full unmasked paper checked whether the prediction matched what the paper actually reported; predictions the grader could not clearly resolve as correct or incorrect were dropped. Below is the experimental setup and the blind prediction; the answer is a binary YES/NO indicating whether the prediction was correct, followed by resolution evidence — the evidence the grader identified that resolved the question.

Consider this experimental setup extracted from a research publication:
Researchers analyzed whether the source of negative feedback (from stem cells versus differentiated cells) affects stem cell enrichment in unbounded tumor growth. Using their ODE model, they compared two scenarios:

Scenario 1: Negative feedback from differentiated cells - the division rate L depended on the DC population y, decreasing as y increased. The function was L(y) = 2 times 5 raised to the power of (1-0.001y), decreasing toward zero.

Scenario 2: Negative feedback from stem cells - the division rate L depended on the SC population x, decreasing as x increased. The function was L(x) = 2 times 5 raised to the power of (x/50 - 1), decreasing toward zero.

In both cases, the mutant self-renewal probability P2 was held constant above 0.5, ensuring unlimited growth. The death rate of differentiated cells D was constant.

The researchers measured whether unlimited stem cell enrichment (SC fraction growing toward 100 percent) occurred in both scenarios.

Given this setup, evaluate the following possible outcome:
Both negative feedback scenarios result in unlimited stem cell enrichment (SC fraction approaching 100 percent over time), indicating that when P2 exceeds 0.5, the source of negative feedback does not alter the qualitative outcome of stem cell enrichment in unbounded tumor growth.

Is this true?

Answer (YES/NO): YES